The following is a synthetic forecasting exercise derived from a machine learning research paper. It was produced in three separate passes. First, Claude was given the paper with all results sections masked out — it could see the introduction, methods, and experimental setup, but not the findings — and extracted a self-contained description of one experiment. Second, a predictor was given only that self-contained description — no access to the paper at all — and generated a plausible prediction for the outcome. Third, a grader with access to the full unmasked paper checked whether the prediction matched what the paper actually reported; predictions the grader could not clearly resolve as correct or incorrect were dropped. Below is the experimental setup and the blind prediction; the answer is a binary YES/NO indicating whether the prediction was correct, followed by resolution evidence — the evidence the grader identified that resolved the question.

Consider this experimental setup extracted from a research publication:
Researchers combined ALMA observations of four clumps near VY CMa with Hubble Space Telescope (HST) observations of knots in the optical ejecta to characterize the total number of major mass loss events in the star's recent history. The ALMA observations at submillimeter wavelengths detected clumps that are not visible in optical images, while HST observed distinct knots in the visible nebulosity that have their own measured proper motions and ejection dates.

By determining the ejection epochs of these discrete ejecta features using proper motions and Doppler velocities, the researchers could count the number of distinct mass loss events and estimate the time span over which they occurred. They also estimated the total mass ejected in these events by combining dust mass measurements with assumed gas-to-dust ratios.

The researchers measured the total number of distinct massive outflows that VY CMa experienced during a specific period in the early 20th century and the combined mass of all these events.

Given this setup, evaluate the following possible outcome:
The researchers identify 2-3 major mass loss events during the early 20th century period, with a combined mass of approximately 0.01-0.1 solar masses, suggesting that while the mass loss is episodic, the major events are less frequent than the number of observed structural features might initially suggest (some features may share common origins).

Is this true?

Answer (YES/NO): NO